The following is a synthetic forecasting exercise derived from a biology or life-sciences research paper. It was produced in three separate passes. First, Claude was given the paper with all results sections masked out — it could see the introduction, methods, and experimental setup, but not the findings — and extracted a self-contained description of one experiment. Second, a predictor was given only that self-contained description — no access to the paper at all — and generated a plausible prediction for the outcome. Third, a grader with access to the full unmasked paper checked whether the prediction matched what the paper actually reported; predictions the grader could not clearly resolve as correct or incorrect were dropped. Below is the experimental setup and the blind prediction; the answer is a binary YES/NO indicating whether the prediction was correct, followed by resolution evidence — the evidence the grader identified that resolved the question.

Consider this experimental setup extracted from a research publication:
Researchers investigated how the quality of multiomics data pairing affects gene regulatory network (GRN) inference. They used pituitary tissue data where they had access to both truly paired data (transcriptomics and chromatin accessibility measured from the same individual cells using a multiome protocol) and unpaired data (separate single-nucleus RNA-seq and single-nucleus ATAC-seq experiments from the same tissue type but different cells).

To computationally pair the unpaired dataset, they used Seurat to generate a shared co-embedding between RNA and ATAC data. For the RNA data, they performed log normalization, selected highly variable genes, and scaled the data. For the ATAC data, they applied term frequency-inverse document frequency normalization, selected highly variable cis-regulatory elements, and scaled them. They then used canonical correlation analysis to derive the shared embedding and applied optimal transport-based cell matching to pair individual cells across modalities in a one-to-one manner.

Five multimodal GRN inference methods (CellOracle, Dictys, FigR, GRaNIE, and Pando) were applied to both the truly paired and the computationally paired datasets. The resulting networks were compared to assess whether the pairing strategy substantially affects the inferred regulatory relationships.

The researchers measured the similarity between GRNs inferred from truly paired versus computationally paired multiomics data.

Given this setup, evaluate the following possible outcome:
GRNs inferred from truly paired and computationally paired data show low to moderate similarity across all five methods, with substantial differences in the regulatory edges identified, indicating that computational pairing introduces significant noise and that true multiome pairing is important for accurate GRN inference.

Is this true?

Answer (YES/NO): YES